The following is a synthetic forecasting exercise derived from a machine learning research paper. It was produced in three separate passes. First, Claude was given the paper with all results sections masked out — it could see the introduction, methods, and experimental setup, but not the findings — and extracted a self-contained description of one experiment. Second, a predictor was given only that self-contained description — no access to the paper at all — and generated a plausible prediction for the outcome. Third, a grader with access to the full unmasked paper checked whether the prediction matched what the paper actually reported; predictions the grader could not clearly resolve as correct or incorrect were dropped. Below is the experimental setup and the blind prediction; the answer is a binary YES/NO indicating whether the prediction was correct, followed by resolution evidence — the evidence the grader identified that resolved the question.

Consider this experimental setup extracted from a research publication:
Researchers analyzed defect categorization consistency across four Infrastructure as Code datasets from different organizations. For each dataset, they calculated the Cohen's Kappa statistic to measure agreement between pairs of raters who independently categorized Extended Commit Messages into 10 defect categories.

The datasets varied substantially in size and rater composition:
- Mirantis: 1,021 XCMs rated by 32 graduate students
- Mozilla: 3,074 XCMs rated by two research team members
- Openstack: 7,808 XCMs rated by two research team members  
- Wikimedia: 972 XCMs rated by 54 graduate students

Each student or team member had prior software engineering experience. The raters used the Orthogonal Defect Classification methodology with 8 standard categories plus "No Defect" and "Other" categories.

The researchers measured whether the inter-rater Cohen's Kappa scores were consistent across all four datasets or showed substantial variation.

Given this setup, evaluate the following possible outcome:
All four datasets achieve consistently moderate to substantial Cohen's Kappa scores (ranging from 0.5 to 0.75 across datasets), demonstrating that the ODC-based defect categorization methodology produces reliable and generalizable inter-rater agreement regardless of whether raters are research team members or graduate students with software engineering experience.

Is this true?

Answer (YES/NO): NO